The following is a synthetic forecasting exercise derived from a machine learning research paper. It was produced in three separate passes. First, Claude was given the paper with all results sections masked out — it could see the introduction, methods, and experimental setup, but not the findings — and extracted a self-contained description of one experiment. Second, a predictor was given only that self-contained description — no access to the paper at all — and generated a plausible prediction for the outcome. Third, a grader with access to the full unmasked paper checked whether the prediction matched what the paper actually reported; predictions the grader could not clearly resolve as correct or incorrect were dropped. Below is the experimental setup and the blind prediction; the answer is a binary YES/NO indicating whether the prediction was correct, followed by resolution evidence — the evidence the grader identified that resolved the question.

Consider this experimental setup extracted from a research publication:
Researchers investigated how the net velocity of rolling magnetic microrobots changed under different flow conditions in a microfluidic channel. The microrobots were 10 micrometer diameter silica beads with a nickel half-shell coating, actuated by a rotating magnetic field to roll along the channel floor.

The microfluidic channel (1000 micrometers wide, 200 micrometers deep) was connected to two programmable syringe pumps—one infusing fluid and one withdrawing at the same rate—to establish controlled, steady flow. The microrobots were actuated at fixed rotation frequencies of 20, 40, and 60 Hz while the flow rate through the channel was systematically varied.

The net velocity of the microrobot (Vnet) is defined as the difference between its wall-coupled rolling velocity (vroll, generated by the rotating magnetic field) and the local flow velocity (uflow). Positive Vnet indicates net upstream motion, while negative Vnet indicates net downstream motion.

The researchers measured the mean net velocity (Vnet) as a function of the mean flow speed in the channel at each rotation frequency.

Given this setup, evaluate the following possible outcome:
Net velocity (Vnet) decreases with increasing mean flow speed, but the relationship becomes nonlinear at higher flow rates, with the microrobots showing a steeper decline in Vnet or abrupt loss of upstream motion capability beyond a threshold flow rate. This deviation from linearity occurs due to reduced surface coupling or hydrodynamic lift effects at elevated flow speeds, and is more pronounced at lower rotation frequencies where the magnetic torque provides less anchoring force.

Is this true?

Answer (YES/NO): NO